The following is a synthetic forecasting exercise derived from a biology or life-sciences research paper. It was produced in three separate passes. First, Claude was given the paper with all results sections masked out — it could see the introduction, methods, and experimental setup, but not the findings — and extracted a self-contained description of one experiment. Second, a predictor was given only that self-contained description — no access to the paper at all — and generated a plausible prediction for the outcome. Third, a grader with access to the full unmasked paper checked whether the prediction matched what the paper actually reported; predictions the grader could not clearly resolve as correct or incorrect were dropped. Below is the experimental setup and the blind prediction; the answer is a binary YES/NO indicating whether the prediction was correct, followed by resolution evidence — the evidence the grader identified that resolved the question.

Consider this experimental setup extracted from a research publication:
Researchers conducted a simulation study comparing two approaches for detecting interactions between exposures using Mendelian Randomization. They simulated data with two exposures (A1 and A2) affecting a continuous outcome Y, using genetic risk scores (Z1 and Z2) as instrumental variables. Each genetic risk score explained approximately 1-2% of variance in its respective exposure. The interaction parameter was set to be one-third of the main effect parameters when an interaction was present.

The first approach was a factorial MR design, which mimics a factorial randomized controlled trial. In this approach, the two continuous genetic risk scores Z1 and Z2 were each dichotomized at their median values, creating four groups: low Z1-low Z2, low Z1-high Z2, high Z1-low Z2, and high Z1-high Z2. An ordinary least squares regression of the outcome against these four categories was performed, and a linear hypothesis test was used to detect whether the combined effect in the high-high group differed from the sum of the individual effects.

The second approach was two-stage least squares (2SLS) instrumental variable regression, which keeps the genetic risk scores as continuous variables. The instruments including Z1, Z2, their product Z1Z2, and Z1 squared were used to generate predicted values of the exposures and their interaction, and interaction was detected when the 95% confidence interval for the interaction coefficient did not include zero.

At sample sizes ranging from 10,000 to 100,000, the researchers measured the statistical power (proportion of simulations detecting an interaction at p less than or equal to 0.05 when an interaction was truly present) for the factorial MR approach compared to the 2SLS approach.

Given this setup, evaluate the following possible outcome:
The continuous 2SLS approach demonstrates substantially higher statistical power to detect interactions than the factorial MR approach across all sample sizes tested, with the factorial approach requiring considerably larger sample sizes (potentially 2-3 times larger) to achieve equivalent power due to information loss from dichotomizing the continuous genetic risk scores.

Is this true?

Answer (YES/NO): NO